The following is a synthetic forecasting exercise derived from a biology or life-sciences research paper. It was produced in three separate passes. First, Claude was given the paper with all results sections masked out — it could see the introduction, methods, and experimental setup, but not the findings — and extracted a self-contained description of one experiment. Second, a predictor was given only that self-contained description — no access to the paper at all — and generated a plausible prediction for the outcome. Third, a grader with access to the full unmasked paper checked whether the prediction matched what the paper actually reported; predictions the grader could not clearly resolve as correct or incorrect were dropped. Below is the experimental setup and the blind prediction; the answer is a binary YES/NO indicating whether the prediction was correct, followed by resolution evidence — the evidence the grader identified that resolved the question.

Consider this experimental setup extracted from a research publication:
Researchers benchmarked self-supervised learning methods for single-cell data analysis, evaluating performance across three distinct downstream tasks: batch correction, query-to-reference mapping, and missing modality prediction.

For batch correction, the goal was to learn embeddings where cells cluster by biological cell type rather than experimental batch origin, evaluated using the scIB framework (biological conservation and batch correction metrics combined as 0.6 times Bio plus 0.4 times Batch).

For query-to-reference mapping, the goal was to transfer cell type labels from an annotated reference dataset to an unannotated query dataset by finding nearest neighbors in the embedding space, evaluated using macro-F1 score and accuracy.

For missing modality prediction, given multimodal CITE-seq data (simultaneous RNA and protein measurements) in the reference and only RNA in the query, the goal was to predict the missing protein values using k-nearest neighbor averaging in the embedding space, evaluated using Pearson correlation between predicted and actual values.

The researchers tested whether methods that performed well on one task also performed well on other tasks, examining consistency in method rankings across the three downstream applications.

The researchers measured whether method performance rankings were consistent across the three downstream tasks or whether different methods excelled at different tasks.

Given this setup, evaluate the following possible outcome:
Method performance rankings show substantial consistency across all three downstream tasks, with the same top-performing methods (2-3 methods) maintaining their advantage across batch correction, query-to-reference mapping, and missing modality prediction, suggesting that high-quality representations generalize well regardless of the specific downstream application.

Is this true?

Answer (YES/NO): YES